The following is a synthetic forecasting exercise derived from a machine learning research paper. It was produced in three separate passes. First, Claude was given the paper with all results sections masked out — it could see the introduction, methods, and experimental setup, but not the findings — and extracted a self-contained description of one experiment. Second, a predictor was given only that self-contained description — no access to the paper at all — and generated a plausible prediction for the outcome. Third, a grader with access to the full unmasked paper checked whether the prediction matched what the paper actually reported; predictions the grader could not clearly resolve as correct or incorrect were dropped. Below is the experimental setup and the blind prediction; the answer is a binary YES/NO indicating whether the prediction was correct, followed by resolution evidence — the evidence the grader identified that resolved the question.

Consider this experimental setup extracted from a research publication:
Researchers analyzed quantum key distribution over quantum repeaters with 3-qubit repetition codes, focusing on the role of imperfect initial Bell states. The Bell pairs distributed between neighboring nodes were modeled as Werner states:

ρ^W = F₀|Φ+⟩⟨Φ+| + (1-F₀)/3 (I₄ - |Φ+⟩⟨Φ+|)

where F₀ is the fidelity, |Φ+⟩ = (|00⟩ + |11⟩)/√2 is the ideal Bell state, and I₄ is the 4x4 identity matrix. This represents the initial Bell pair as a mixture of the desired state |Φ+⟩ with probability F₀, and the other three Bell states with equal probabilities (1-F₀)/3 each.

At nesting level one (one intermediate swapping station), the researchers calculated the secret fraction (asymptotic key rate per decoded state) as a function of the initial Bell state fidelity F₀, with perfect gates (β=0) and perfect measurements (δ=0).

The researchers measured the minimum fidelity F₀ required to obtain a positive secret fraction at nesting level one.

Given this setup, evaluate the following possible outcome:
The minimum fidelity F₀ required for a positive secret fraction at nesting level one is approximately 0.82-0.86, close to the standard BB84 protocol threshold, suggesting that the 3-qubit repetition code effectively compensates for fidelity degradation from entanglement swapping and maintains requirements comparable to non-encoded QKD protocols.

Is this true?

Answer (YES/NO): NO